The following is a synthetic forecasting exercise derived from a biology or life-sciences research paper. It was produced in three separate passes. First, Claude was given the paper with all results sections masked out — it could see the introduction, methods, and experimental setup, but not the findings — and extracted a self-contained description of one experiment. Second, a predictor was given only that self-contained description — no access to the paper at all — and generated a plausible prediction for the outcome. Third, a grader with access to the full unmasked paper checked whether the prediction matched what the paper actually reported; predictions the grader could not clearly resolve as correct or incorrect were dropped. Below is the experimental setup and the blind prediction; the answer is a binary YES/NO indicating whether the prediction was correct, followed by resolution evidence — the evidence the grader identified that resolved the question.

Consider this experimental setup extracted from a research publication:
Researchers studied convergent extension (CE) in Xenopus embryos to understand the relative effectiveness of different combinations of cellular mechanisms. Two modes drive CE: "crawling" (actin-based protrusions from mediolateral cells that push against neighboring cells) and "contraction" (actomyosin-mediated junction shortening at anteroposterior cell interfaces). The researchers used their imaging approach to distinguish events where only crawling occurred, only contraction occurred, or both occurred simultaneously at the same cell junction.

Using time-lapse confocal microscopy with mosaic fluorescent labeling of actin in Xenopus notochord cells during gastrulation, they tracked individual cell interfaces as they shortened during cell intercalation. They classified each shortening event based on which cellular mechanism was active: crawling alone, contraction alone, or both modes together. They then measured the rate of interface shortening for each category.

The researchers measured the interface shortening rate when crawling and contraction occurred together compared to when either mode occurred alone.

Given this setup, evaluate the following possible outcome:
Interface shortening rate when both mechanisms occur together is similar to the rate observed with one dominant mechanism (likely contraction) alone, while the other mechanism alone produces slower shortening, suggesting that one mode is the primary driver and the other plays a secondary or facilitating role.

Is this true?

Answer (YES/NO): NO